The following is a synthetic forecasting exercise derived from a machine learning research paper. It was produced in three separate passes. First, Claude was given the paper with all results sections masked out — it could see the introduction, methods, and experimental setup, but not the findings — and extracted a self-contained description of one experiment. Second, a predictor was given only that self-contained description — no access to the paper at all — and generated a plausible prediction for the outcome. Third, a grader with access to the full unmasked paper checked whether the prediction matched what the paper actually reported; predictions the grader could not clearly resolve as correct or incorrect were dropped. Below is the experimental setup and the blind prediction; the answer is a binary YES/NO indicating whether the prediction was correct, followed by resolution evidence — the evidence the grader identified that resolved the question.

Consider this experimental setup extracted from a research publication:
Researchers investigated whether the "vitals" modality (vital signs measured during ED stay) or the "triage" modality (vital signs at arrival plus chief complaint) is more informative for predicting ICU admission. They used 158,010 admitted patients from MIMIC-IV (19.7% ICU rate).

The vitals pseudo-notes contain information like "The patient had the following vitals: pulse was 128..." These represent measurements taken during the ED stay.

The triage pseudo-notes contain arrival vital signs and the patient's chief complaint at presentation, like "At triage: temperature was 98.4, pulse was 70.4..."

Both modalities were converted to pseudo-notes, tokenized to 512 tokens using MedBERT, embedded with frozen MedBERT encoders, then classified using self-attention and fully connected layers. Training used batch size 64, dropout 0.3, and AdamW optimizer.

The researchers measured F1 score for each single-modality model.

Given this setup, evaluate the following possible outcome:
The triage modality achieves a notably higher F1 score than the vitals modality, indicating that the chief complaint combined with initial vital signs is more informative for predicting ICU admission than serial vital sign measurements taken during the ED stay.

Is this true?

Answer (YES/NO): YES